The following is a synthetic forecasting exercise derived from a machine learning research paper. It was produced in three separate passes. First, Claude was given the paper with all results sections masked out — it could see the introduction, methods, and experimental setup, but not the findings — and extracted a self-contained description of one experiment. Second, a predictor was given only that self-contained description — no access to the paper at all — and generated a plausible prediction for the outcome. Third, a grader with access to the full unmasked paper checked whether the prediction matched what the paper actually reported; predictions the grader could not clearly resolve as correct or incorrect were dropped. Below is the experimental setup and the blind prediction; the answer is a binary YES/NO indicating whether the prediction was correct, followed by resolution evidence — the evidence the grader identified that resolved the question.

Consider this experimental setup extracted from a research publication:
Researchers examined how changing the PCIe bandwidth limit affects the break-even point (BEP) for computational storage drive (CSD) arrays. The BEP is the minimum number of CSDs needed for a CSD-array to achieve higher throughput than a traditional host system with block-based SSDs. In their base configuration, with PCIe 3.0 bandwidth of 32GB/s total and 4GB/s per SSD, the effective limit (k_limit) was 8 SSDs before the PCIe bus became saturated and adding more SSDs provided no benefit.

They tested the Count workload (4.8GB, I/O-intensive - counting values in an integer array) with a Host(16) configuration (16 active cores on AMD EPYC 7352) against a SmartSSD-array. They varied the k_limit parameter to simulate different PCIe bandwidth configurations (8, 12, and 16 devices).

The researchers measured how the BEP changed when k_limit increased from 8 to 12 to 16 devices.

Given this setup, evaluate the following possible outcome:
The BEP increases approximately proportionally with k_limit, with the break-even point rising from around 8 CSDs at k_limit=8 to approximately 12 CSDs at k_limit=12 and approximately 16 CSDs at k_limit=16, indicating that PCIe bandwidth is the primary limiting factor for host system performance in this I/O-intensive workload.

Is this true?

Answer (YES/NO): NO